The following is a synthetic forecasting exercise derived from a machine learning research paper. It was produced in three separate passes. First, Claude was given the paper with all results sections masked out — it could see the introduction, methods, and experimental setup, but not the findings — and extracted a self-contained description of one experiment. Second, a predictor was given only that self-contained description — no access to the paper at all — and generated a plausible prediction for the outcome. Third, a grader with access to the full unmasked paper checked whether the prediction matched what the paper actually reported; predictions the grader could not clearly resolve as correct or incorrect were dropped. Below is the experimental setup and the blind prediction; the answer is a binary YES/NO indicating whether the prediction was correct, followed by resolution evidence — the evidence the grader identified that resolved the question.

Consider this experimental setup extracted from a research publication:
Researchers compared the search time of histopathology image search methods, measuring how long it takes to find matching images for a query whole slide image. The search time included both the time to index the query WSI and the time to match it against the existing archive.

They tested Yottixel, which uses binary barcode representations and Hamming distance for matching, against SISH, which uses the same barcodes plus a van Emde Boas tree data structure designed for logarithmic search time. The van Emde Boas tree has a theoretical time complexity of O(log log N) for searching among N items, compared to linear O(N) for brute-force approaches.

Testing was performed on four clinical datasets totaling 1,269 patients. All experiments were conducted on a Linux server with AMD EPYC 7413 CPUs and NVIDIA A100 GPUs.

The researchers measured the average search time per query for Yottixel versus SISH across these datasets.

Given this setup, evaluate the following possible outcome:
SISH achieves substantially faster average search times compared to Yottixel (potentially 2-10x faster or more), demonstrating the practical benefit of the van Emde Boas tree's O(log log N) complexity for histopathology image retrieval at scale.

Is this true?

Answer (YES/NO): NO